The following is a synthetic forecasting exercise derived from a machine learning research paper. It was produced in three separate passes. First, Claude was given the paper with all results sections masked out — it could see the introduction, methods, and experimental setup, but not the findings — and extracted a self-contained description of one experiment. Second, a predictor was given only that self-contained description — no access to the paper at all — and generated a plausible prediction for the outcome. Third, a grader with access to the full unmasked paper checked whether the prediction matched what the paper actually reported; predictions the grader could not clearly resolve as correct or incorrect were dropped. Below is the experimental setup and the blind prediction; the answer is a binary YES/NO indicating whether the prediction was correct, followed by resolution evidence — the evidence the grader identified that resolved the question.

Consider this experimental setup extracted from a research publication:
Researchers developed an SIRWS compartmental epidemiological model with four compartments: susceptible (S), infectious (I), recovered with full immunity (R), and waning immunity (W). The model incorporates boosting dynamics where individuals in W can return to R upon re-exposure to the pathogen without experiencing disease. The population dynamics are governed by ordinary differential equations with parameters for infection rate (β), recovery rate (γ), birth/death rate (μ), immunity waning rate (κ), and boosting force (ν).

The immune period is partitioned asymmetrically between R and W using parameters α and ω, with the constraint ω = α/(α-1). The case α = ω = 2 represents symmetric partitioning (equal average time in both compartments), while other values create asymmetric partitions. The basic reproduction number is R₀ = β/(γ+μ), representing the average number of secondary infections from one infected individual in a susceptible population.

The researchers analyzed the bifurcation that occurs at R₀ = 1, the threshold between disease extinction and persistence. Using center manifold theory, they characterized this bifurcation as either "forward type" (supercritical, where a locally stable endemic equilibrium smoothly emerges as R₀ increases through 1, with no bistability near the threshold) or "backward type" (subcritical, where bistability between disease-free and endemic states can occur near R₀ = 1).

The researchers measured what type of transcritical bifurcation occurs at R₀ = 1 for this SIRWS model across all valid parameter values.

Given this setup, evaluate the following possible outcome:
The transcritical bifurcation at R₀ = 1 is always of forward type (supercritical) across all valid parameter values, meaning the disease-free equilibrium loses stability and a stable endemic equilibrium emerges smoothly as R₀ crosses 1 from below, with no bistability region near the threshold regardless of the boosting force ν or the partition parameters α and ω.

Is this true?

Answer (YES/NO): YES